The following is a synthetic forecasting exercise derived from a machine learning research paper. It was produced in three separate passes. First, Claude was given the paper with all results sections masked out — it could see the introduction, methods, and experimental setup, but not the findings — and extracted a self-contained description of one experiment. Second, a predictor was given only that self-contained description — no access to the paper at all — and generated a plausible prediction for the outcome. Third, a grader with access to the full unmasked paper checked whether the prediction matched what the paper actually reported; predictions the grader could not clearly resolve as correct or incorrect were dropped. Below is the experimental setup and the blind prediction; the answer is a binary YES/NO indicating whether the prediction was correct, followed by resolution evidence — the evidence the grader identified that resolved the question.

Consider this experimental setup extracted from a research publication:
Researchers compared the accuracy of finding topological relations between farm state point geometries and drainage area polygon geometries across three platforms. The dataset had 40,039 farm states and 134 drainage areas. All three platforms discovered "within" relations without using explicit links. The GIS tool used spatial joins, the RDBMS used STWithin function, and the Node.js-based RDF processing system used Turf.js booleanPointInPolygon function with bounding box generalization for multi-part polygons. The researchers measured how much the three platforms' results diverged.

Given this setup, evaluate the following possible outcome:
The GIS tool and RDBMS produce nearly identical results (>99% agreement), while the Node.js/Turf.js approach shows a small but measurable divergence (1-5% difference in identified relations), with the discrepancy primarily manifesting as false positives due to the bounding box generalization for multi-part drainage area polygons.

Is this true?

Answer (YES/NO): NO